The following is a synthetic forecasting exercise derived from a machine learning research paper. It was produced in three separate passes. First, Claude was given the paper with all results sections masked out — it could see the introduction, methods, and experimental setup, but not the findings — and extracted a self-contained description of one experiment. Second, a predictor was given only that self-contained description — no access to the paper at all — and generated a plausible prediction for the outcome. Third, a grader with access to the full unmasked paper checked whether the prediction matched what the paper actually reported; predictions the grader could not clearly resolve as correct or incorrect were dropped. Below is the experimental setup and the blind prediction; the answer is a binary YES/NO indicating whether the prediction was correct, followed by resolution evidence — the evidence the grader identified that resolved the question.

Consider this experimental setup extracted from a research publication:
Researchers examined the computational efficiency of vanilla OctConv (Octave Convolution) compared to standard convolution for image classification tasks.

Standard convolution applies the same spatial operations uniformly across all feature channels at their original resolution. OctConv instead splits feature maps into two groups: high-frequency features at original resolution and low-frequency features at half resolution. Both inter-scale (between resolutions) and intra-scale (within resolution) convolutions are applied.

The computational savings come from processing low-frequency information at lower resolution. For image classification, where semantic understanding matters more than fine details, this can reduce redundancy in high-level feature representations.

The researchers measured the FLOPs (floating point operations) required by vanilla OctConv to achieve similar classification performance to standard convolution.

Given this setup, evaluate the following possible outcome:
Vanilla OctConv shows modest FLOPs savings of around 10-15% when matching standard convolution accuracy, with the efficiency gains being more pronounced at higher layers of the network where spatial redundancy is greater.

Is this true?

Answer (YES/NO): NO